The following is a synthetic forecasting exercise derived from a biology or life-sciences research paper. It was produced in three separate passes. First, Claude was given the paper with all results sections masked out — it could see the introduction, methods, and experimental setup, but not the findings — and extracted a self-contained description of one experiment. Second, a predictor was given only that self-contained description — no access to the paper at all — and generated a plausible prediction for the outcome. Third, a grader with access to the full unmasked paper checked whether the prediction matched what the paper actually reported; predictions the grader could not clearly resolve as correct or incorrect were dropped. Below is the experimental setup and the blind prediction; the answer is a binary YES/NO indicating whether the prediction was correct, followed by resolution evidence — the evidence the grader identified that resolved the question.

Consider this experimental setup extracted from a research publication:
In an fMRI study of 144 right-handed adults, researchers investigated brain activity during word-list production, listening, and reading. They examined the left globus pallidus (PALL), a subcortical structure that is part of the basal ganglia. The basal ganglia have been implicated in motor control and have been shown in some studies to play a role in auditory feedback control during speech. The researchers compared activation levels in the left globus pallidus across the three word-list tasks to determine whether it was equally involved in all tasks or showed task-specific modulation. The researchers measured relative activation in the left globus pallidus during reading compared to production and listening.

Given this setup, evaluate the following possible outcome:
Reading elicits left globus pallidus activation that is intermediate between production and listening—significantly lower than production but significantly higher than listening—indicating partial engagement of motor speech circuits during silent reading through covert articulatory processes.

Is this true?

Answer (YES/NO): NO